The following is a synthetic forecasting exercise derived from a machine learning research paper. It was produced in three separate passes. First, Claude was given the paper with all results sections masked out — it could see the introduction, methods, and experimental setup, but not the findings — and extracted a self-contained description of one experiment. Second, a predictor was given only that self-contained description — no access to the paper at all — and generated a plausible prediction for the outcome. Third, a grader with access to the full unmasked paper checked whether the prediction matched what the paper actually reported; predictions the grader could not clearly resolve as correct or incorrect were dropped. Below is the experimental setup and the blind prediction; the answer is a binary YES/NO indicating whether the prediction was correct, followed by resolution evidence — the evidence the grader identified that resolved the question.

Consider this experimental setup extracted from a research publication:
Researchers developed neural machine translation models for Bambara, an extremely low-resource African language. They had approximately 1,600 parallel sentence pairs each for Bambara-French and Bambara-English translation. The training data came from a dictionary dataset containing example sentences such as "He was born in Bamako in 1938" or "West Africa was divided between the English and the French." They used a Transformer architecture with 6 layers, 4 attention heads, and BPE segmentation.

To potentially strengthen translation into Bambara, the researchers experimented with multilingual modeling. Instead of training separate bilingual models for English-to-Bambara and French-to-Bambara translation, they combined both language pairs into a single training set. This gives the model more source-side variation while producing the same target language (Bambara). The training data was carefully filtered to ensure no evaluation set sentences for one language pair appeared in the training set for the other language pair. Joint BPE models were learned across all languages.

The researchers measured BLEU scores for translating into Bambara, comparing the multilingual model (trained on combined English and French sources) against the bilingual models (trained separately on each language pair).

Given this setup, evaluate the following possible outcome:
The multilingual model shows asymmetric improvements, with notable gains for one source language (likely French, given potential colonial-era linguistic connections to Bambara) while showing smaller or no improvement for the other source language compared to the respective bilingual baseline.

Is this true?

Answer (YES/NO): NO